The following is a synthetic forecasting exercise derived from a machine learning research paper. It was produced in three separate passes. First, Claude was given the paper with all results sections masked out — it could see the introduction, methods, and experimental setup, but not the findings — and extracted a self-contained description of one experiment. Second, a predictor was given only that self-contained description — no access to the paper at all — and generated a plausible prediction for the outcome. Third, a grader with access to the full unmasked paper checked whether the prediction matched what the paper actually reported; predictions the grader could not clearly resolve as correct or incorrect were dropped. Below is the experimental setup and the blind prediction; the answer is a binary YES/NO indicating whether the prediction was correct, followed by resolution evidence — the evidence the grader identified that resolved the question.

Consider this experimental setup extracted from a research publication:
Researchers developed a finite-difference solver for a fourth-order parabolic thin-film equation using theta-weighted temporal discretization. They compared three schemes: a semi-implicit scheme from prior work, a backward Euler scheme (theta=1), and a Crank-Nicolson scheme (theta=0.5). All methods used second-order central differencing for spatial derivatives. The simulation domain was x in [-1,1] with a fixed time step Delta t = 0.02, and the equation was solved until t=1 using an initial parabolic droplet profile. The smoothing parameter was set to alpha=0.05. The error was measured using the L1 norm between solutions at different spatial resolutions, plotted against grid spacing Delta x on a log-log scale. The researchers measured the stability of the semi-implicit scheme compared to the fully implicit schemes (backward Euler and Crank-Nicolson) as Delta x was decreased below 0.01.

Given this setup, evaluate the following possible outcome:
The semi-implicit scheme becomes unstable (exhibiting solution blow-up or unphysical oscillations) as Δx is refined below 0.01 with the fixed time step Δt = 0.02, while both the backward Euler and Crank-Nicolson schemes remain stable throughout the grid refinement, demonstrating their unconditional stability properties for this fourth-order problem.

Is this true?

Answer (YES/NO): YES